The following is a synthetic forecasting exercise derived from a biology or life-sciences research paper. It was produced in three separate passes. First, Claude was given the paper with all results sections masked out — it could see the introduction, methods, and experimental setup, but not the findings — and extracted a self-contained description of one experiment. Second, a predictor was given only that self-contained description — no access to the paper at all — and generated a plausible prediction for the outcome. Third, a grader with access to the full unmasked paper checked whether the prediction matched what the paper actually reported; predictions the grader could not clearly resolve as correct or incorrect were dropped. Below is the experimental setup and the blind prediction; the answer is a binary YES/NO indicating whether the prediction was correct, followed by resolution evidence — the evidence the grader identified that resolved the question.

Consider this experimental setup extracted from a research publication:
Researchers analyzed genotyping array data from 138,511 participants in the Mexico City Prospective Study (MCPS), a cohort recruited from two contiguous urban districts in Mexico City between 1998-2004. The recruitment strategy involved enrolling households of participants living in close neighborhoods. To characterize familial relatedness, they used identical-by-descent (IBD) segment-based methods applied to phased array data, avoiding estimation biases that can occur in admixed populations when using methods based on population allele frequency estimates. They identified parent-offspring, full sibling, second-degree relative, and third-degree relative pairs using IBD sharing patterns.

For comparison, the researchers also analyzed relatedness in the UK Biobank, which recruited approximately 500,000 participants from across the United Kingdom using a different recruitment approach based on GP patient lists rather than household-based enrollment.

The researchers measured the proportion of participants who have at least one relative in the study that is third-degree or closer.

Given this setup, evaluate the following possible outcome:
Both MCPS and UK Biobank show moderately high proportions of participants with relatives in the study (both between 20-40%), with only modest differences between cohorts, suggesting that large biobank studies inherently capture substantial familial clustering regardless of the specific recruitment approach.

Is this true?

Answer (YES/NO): NO